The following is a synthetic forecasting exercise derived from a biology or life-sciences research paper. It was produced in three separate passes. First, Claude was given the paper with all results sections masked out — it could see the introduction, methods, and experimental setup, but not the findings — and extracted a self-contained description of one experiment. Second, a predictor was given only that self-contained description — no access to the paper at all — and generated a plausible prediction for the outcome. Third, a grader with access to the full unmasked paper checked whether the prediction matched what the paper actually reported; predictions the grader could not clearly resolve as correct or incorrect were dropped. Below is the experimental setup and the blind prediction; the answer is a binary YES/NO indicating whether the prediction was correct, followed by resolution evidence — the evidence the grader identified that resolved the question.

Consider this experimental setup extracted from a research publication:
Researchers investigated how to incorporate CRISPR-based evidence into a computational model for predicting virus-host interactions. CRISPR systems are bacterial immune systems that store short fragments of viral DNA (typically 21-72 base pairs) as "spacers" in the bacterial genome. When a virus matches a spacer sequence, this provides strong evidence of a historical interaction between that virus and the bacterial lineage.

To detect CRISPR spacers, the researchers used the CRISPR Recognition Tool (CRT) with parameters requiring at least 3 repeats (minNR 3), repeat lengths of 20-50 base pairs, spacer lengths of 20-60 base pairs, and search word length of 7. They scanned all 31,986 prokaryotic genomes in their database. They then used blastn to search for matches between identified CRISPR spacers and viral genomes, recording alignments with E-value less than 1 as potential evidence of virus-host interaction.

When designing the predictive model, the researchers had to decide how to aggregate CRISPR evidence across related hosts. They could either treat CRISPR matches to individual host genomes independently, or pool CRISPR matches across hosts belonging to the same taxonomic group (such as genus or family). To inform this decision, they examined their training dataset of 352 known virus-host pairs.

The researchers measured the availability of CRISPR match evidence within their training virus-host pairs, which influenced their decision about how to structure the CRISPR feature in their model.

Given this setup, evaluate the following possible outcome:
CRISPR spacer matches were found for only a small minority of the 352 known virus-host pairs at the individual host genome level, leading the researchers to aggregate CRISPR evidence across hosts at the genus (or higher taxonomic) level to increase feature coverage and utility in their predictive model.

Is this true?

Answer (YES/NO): YES